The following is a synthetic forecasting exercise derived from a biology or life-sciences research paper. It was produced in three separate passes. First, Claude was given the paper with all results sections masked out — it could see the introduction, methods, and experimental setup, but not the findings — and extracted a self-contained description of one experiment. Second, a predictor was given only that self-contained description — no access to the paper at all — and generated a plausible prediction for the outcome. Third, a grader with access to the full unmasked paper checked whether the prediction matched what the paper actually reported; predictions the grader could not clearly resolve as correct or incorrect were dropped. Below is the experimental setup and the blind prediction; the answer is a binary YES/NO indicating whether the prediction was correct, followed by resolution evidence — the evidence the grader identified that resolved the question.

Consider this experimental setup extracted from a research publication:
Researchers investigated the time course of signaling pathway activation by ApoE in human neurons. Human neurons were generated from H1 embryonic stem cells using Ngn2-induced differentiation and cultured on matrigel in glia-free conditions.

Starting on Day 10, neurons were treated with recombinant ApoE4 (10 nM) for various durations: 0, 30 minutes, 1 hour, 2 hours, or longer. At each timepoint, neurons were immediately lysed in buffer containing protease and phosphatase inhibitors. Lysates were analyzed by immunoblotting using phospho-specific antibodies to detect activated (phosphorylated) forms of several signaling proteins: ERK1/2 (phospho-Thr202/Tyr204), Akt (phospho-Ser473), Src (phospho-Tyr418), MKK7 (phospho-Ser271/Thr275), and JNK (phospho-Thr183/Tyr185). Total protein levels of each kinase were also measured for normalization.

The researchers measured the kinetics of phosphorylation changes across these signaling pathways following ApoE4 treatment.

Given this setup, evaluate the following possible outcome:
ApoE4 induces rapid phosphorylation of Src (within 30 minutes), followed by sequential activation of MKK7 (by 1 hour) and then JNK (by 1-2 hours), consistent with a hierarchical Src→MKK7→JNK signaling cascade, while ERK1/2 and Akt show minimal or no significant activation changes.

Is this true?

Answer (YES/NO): NO